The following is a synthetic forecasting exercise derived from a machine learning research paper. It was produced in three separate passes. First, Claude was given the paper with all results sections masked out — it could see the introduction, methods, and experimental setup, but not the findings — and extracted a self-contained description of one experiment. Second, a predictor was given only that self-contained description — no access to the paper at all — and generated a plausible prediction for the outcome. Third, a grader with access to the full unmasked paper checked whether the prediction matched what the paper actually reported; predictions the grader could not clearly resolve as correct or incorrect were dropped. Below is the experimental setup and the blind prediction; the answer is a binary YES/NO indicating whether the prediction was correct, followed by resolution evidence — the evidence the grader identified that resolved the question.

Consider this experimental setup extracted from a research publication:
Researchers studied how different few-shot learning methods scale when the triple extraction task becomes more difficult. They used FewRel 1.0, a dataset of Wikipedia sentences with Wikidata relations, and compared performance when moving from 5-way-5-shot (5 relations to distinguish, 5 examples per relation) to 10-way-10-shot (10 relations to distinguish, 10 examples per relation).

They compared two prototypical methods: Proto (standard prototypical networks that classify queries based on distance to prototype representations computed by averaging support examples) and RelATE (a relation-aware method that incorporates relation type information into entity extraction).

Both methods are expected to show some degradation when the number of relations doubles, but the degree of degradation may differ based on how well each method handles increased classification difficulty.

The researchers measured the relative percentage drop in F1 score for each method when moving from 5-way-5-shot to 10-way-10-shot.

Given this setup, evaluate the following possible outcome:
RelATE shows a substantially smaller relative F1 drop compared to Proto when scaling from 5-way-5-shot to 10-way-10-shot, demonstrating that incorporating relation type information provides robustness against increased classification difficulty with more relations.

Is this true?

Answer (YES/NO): YES